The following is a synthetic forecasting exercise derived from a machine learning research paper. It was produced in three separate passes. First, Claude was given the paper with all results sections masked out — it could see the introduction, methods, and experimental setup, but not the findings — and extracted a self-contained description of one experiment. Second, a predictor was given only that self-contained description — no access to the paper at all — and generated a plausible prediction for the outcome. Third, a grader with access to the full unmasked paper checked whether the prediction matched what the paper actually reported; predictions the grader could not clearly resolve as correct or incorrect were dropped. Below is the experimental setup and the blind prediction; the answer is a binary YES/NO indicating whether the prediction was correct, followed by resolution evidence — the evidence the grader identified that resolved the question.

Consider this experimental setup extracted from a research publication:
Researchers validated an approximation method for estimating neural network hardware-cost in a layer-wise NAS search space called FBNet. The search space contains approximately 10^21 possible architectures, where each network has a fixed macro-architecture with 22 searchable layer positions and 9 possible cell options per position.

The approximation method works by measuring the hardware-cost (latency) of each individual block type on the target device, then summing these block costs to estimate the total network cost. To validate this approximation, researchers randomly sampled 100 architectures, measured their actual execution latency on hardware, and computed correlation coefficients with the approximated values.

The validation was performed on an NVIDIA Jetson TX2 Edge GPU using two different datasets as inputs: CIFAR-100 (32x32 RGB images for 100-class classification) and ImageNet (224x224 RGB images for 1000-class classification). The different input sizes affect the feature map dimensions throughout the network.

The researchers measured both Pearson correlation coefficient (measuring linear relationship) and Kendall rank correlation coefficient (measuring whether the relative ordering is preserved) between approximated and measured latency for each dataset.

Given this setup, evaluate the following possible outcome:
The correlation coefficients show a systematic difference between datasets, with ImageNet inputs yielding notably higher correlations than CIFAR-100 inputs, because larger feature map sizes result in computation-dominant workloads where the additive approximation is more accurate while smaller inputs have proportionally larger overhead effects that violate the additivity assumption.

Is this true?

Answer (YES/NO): NO